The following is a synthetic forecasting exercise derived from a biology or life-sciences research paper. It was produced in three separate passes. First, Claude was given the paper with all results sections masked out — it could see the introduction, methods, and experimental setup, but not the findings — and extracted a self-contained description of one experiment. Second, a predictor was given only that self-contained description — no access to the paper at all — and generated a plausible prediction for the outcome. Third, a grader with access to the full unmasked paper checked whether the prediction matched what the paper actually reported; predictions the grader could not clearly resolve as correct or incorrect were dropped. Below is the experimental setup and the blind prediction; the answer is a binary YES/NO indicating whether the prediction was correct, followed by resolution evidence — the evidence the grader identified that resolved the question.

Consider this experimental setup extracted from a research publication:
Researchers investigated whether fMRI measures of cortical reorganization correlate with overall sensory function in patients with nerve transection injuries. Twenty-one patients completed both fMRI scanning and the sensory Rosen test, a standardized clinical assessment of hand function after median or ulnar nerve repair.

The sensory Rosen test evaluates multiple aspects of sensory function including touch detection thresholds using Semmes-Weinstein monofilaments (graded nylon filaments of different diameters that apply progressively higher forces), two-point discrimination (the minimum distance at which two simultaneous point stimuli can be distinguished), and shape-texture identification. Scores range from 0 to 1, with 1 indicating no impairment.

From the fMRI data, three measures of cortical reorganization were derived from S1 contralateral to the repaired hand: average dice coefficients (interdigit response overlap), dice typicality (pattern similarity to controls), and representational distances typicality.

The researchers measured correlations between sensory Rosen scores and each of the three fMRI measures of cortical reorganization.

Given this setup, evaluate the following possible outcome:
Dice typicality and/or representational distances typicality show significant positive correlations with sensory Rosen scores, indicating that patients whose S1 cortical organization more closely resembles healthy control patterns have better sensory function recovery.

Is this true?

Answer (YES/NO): NO